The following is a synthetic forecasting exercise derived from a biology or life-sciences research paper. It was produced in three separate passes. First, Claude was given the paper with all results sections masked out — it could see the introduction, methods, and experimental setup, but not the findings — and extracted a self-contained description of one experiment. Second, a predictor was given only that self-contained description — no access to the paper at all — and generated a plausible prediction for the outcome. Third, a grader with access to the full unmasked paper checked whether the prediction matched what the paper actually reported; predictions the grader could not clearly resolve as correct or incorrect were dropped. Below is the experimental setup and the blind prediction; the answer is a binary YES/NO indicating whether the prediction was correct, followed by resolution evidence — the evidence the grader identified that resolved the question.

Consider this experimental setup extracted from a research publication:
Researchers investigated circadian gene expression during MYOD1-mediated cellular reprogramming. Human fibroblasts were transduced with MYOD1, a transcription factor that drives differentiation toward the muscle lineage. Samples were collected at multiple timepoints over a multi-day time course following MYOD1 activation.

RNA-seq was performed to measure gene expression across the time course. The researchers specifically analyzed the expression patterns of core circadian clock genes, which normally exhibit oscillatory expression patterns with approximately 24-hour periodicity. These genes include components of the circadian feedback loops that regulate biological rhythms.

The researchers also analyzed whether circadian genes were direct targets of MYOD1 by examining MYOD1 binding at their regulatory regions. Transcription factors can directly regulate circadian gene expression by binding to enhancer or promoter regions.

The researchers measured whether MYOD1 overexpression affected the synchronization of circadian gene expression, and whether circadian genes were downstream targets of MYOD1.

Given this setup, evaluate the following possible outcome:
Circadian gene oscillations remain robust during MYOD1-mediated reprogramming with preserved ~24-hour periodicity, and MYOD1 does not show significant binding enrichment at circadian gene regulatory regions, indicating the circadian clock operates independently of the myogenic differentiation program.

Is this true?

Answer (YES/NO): NO